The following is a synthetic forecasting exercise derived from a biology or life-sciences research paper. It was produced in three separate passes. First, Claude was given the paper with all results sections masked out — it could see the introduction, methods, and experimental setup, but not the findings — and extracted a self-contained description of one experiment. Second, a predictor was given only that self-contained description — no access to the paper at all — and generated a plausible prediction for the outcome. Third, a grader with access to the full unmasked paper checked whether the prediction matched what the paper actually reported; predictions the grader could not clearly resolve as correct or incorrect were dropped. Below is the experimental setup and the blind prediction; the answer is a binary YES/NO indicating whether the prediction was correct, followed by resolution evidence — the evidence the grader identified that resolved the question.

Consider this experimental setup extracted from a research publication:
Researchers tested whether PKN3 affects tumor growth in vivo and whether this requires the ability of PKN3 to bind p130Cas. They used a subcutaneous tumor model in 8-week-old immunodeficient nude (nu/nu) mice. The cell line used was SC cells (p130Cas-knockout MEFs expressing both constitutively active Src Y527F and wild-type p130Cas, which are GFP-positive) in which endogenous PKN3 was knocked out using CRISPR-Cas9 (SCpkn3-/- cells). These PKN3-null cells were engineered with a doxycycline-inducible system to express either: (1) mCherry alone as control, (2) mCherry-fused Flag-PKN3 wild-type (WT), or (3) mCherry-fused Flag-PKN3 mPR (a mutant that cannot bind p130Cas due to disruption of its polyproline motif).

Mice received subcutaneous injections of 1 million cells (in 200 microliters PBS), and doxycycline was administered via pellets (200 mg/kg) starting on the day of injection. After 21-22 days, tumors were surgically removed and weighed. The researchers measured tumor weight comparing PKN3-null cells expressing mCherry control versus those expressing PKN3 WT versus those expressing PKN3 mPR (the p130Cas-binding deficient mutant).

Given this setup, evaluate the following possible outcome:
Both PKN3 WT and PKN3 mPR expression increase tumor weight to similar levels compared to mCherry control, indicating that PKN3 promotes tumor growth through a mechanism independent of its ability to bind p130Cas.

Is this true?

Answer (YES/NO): NO